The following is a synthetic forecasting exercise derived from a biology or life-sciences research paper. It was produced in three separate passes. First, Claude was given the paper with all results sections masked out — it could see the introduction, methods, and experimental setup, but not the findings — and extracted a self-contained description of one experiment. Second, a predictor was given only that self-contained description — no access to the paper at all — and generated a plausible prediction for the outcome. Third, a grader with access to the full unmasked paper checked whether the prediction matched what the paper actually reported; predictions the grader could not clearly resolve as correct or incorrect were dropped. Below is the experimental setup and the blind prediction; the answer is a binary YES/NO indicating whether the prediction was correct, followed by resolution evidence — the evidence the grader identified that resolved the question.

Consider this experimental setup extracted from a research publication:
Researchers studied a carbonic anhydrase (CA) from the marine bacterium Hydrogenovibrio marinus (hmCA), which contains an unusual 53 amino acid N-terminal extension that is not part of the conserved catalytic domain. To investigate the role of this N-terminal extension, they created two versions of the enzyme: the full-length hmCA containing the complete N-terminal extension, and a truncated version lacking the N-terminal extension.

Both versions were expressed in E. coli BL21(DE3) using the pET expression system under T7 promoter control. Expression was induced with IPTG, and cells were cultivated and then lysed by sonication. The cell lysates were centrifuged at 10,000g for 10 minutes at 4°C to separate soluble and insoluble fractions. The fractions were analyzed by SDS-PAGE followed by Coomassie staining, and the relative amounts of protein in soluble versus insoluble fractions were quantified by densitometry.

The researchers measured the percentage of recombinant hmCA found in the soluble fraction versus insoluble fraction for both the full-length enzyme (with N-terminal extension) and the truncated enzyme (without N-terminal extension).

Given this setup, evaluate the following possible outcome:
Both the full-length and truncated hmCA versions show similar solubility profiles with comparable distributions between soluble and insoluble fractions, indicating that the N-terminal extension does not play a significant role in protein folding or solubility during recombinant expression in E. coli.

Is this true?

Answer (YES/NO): NO